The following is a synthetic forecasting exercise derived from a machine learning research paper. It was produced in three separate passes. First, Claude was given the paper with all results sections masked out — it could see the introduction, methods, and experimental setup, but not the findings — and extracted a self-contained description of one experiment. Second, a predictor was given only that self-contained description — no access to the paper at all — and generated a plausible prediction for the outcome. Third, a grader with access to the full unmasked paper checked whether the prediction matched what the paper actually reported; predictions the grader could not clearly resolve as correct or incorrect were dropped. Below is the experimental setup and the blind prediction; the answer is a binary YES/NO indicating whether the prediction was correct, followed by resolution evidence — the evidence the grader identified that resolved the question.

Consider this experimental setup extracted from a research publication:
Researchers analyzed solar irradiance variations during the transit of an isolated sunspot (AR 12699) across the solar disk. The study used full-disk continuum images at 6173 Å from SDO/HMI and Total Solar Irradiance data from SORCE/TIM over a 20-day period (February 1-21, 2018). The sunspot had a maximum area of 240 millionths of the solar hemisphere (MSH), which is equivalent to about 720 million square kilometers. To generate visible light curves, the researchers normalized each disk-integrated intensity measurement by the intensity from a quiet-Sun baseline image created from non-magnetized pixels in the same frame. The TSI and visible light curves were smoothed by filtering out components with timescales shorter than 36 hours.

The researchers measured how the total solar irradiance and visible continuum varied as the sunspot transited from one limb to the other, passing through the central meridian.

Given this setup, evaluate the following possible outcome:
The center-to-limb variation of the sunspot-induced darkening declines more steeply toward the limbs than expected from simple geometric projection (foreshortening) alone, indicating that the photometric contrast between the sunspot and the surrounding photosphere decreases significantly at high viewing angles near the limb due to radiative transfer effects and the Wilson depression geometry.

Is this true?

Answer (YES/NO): NO